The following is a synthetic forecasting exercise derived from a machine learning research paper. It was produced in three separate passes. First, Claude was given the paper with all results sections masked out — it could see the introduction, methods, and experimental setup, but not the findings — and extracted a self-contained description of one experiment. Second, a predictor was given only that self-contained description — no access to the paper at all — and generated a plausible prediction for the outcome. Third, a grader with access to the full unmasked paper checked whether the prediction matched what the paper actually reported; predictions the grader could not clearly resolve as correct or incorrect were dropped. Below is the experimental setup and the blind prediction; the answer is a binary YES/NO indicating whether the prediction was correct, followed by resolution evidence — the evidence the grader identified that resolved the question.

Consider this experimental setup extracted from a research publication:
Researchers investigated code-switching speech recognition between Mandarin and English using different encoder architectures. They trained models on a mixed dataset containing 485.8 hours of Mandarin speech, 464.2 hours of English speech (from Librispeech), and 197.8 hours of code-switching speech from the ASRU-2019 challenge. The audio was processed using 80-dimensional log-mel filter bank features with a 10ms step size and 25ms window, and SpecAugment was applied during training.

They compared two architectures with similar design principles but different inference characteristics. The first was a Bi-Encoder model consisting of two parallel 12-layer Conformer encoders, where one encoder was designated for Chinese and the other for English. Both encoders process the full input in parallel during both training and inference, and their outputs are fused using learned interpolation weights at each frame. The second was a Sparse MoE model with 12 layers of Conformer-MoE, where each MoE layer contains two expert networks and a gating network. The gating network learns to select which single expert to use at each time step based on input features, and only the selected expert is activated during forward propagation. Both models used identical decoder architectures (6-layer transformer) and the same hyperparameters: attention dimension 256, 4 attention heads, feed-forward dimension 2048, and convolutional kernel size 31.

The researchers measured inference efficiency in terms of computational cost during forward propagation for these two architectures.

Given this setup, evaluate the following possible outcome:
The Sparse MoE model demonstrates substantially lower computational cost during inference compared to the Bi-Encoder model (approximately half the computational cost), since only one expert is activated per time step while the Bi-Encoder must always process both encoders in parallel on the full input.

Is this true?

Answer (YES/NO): YES